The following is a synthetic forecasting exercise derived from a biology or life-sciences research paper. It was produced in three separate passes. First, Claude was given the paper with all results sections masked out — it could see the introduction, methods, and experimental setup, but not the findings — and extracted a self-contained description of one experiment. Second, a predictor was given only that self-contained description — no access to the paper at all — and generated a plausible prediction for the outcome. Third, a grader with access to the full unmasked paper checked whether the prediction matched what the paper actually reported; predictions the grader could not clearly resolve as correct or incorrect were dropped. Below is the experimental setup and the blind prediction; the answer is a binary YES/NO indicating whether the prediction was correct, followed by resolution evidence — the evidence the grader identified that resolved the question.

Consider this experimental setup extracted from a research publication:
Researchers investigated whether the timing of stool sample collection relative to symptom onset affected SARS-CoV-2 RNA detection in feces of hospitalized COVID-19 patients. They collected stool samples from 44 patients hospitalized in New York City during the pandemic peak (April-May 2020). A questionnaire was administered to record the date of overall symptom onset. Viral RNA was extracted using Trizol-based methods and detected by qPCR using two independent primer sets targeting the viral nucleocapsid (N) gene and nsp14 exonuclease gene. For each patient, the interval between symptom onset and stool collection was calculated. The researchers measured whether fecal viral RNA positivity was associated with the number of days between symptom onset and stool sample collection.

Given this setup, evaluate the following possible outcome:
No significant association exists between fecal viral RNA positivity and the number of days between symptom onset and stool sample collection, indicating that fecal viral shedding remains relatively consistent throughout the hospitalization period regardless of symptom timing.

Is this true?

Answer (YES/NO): NO